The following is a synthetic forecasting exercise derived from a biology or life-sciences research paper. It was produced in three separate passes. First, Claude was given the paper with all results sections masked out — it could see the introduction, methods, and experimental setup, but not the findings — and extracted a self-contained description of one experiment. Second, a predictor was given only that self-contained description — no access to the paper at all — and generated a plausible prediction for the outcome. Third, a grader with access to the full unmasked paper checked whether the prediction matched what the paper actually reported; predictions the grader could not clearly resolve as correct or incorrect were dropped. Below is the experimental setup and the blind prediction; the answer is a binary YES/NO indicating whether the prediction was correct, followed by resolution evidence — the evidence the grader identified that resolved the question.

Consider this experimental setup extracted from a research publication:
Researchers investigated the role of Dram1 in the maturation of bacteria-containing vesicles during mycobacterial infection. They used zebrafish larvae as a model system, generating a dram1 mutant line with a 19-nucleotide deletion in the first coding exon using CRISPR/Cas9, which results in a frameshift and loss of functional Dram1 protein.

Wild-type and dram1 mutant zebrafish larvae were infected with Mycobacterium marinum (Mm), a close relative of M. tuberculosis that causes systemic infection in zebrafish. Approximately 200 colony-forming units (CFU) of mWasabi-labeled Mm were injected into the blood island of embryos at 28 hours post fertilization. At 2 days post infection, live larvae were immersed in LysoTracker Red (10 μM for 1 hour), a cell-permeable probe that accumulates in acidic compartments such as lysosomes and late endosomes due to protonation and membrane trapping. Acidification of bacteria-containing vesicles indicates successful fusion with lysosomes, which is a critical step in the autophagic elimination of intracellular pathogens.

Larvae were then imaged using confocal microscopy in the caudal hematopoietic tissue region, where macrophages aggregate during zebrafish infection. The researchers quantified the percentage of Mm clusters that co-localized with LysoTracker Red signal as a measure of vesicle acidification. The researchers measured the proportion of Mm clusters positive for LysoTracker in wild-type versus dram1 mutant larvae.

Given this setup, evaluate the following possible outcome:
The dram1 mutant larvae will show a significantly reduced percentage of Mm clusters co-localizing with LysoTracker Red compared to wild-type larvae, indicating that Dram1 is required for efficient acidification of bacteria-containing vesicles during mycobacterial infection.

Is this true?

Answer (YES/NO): YES